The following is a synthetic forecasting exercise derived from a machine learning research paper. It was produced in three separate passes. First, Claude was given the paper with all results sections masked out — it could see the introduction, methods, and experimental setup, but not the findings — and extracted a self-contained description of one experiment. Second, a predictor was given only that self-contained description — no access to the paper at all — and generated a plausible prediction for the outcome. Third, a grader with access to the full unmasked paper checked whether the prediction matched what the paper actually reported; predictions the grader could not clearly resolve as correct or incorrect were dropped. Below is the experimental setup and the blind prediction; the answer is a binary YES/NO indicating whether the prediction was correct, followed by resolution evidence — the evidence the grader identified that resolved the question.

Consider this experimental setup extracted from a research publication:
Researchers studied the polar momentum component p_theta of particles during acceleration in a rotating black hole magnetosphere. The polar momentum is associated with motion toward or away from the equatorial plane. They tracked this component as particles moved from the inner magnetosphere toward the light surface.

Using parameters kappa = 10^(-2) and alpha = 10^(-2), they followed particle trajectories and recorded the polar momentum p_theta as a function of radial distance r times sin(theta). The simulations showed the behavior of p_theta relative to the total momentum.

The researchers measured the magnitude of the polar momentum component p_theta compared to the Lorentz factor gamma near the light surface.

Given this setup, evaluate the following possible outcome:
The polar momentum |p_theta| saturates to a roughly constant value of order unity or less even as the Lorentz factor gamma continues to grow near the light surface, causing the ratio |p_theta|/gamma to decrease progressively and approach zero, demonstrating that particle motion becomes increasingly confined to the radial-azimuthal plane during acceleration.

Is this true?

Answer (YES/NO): NO